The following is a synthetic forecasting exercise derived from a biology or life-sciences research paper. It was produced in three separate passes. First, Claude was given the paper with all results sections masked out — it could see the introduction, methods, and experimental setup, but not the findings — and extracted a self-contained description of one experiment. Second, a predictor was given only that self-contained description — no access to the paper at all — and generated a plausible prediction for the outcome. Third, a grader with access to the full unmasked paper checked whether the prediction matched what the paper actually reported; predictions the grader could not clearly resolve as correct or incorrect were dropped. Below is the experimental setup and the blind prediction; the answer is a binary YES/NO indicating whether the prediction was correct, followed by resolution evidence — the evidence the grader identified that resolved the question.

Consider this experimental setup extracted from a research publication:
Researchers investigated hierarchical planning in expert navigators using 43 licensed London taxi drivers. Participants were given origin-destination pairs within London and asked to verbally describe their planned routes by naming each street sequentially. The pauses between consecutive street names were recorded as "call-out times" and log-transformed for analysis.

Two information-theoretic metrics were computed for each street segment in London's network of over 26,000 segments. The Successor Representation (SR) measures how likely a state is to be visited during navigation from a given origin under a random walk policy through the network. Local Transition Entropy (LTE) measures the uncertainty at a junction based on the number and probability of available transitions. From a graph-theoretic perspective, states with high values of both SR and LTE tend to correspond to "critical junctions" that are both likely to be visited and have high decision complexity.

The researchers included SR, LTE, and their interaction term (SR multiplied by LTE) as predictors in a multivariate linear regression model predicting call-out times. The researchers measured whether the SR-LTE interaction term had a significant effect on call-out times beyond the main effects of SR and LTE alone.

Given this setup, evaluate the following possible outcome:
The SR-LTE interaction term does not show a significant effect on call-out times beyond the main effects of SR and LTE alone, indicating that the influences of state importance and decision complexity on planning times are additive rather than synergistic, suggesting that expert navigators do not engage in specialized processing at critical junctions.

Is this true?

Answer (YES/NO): NO